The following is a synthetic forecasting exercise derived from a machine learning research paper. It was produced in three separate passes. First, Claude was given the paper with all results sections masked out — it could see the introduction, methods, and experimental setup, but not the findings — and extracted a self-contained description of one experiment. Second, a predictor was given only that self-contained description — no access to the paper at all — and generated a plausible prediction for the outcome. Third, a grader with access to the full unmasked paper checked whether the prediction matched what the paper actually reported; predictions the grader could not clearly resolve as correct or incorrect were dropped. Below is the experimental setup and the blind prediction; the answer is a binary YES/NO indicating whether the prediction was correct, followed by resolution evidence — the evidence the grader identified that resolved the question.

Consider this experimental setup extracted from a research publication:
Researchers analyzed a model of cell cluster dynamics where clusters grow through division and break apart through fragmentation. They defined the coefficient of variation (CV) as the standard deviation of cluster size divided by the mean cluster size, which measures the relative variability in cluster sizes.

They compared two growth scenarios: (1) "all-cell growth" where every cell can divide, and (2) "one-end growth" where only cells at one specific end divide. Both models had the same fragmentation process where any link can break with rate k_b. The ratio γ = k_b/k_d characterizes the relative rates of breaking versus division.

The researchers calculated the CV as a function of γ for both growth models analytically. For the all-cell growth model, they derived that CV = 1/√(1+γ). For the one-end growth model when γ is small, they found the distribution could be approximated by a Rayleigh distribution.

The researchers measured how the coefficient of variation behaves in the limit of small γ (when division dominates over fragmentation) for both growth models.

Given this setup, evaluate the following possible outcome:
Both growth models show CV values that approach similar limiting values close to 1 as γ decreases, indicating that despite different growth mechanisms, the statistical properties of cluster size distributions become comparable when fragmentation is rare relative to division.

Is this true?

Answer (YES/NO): NO